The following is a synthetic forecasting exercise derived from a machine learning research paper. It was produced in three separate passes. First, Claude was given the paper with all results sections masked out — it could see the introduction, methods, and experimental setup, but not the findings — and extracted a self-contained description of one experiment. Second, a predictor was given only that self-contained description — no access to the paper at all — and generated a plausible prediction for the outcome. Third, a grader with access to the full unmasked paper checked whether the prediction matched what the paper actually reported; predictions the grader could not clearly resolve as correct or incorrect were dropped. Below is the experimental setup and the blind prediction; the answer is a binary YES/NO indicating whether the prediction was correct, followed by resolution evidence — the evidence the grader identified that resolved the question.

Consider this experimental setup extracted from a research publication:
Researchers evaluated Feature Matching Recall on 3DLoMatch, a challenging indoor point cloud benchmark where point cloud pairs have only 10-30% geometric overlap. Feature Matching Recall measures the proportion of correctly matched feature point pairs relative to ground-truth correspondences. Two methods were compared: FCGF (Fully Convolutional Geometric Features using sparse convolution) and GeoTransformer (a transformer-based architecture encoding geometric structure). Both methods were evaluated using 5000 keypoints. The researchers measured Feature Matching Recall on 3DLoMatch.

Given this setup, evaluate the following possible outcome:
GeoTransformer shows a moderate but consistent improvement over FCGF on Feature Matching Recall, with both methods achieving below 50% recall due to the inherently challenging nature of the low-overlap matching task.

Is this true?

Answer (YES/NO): NO